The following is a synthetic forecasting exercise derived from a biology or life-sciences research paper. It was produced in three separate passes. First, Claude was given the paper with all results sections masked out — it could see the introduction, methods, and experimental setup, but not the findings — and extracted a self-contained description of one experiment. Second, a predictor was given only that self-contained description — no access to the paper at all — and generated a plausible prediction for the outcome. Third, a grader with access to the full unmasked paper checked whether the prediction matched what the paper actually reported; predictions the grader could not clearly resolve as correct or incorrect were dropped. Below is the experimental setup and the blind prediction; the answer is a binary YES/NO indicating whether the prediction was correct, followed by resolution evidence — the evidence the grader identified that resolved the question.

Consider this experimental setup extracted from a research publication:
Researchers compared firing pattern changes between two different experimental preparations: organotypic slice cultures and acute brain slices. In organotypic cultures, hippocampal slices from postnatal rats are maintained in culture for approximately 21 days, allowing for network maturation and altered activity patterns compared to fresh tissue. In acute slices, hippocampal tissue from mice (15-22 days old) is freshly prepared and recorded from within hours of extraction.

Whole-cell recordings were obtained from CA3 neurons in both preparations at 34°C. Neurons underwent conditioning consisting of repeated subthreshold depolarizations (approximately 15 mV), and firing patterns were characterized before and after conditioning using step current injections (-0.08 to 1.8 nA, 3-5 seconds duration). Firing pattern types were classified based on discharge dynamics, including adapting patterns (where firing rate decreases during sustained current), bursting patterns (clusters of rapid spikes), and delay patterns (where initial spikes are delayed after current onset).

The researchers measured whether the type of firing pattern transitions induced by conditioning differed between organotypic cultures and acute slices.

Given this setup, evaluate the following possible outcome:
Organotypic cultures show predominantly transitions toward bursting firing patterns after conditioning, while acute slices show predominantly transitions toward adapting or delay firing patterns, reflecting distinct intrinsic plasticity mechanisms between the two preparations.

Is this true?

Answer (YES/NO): NO